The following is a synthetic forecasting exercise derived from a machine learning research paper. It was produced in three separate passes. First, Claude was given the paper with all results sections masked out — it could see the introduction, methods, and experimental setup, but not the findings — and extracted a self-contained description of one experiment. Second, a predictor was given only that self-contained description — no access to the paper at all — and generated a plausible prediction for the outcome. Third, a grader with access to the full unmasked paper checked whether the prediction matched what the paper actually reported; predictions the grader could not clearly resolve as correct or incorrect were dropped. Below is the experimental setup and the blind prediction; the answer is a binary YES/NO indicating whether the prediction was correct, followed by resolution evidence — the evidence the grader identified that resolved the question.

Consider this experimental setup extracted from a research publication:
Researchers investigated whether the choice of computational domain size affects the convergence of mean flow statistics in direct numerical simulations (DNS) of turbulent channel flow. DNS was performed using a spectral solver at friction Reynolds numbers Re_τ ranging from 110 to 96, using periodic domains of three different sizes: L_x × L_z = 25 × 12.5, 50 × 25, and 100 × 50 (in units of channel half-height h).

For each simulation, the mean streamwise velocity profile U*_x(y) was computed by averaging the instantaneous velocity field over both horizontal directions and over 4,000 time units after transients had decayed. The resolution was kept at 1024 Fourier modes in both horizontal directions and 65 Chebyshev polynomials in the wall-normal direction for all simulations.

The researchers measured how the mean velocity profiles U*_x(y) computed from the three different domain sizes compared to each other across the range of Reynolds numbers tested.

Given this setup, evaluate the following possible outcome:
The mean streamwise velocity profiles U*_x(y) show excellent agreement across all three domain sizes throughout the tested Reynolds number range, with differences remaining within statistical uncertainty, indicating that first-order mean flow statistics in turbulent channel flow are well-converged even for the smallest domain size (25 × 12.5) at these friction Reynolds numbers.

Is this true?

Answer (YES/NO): YES